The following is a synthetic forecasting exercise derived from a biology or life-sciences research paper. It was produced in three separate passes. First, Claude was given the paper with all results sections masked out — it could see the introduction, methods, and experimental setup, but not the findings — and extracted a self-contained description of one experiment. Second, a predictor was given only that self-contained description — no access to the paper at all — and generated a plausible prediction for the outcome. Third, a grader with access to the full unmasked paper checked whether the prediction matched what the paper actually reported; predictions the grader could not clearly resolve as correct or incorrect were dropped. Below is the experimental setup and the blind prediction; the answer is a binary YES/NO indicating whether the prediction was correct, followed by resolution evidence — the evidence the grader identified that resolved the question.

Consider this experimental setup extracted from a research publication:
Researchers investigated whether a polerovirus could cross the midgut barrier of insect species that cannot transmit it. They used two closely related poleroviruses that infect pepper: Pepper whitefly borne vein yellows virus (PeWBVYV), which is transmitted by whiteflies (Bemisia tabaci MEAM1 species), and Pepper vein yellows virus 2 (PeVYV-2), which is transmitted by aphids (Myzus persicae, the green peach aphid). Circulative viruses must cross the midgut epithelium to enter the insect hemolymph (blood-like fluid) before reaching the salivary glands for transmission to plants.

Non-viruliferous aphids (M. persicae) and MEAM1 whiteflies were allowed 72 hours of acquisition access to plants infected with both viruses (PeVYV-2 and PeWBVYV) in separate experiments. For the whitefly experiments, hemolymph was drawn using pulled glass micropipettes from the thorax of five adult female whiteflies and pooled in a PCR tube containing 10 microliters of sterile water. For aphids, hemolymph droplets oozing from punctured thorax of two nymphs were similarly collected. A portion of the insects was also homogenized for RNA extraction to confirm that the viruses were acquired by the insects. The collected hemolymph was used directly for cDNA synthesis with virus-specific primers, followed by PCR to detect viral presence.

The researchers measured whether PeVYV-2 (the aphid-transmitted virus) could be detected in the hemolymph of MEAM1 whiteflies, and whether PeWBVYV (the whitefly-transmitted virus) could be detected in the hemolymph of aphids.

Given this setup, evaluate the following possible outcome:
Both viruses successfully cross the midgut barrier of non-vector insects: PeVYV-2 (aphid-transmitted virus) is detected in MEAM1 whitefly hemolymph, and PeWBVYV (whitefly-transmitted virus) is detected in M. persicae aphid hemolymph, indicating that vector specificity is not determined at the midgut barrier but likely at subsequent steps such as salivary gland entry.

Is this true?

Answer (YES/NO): NO